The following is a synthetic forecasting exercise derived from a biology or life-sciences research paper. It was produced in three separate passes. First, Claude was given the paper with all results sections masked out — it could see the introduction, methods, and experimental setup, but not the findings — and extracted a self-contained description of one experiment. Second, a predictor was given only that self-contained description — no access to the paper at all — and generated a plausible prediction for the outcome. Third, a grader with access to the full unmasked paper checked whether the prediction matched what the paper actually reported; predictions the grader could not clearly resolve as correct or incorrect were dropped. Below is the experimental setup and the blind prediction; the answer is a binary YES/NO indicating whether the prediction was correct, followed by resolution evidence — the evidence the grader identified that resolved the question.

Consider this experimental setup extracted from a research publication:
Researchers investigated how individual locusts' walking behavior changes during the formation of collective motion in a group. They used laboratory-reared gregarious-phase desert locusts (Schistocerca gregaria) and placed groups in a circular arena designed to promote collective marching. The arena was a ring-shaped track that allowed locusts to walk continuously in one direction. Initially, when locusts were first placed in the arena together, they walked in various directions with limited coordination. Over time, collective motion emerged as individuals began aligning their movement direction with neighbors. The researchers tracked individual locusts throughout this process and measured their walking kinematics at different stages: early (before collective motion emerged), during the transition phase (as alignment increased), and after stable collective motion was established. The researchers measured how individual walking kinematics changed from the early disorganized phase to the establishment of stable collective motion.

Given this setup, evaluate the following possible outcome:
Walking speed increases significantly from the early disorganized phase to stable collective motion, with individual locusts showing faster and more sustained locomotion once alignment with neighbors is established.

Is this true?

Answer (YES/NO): NO